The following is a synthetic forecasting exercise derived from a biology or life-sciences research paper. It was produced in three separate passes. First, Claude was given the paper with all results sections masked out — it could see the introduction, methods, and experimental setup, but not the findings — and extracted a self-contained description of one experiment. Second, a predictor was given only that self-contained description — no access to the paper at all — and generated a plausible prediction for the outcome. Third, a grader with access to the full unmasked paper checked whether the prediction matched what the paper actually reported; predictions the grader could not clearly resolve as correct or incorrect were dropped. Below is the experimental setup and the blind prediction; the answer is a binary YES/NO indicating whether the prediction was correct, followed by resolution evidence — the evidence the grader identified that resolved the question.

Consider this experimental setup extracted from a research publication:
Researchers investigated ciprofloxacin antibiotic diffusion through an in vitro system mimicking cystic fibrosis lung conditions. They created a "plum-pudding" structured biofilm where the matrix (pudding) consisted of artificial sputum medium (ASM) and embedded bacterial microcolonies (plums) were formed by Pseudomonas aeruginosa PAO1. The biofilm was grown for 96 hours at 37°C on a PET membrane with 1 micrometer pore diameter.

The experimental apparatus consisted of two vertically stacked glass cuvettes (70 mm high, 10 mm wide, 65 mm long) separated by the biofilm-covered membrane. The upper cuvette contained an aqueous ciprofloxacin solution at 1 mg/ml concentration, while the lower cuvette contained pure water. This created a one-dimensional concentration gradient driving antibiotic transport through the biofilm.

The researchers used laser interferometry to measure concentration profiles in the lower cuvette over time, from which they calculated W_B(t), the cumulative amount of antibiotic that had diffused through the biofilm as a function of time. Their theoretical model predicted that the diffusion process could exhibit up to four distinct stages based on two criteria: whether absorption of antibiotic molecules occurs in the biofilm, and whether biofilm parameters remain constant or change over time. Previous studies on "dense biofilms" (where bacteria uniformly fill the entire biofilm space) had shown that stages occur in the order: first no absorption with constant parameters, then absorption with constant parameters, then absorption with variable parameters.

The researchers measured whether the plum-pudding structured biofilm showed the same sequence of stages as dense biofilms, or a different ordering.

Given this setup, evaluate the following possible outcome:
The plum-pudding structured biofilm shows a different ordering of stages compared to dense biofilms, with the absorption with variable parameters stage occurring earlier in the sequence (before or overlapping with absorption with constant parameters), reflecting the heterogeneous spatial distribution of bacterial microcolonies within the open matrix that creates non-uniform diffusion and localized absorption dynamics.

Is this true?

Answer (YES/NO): YES